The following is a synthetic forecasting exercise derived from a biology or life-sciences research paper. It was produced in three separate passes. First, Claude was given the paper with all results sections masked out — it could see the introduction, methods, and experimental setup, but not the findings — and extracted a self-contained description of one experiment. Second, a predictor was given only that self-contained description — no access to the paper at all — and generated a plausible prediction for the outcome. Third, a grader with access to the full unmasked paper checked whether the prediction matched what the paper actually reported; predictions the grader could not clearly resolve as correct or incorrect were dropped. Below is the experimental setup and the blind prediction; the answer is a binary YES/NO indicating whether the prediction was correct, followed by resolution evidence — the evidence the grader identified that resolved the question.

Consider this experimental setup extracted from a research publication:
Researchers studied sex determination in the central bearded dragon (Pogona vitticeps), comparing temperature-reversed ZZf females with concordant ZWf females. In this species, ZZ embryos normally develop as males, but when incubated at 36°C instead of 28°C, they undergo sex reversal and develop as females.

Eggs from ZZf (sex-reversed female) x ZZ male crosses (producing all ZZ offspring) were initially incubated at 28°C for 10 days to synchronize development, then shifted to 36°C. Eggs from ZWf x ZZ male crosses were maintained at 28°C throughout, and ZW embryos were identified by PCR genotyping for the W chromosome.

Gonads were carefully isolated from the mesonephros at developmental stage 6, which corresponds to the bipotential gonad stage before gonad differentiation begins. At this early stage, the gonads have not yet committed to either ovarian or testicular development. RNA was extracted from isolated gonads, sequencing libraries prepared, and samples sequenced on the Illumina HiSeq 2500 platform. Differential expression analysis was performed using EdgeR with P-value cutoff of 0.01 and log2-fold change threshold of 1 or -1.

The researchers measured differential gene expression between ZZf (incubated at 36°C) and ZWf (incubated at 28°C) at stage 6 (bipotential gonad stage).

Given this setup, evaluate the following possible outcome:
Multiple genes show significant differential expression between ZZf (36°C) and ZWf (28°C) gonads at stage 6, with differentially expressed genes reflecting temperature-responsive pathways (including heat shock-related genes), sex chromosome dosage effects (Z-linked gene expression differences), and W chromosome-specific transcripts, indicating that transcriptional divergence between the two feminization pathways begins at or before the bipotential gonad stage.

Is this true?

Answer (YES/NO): NO